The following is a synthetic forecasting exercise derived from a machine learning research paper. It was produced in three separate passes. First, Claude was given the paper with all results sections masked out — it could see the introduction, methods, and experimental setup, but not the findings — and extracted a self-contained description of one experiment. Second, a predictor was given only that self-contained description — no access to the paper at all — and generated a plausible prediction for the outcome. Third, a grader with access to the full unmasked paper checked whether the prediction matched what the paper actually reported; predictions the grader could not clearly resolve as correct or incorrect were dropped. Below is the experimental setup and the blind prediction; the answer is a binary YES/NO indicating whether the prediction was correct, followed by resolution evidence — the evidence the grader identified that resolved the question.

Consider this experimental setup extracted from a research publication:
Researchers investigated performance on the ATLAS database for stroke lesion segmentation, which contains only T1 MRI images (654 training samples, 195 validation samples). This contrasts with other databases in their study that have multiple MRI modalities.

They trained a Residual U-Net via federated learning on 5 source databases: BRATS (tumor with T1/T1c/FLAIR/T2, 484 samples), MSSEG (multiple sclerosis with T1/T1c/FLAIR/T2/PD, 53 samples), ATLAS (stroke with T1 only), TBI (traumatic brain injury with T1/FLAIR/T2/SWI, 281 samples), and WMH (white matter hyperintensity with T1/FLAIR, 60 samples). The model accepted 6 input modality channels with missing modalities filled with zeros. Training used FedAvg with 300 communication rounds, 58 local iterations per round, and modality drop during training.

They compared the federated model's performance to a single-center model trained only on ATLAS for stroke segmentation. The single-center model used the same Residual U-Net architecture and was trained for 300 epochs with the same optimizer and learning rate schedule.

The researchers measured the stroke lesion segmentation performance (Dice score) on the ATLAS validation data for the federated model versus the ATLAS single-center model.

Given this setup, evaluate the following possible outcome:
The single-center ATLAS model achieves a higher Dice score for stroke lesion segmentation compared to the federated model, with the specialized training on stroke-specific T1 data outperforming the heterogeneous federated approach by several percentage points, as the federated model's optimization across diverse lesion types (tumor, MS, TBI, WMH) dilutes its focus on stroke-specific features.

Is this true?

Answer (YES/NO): NO